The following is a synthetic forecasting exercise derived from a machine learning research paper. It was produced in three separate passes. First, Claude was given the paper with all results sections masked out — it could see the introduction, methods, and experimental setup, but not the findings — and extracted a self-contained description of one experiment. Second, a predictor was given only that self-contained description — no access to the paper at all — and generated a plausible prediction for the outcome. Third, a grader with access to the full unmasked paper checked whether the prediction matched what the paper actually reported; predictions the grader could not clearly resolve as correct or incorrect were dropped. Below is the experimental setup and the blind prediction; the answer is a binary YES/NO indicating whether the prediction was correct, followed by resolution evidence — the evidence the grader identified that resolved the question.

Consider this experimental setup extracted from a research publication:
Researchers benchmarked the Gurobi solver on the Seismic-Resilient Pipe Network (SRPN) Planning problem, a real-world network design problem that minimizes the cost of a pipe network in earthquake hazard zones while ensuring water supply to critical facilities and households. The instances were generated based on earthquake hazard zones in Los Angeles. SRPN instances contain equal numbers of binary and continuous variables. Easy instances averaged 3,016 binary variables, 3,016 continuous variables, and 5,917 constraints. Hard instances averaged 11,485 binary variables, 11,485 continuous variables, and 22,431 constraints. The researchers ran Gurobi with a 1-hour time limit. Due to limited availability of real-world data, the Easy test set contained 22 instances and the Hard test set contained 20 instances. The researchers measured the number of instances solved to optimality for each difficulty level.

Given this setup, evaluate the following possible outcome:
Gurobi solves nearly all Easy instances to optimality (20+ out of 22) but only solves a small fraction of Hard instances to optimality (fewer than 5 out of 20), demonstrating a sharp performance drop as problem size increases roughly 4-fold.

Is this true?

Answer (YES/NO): NO